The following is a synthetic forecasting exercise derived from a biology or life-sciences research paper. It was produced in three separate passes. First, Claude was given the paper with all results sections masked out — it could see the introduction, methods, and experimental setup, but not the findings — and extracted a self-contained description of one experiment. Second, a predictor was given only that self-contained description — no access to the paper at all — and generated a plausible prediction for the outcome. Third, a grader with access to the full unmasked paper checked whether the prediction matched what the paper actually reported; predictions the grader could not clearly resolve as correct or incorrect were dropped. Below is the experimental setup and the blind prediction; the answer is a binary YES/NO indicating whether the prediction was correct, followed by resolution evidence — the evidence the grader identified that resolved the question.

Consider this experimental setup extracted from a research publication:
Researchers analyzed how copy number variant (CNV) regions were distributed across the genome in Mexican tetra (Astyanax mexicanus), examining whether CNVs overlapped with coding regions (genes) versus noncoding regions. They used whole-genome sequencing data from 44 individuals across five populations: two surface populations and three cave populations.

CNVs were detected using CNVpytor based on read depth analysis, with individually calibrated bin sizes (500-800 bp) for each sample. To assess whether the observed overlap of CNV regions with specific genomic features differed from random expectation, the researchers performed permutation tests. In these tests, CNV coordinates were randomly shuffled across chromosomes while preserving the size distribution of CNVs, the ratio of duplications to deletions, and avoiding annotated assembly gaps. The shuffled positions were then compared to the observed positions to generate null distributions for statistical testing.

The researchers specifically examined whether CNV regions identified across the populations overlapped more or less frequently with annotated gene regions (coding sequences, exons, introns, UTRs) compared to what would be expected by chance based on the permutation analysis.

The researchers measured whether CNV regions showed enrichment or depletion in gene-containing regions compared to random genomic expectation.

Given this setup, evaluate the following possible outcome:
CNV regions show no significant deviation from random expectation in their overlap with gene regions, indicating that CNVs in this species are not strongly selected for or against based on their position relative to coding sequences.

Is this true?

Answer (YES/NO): NO